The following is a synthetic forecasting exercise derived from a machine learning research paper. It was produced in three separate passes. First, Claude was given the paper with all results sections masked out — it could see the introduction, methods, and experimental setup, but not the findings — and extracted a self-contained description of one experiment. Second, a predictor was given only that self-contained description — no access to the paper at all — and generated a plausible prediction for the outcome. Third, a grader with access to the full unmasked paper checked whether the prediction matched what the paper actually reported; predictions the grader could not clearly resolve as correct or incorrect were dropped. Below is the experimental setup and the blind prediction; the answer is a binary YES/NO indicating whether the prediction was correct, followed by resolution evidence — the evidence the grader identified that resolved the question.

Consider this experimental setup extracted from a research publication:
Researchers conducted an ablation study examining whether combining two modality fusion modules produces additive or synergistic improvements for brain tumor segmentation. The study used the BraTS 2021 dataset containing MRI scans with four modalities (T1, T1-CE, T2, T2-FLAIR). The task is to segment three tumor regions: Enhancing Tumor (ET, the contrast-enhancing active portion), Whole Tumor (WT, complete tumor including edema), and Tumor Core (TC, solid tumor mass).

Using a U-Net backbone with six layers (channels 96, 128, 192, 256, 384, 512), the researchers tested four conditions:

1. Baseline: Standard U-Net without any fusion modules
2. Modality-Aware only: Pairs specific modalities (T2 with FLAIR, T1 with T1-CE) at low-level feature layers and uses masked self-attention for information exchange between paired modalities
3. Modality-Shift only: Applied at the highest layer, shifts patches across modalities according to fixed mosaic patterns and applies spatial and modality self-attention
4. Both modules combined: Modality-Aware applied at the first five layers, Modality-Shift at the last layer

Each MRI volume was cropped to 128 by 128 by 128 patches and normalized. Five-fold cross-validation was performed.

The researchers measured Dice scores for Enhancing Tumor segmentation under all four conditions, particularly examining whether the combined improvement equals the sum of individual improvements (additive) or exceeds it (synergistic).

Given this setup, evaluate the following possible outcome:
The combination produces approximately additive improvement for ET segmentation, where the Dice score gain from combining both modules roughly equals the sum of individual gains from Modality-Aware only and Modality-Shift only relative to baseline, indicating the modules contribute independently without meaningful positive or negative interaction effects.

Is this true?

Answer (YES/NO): NO